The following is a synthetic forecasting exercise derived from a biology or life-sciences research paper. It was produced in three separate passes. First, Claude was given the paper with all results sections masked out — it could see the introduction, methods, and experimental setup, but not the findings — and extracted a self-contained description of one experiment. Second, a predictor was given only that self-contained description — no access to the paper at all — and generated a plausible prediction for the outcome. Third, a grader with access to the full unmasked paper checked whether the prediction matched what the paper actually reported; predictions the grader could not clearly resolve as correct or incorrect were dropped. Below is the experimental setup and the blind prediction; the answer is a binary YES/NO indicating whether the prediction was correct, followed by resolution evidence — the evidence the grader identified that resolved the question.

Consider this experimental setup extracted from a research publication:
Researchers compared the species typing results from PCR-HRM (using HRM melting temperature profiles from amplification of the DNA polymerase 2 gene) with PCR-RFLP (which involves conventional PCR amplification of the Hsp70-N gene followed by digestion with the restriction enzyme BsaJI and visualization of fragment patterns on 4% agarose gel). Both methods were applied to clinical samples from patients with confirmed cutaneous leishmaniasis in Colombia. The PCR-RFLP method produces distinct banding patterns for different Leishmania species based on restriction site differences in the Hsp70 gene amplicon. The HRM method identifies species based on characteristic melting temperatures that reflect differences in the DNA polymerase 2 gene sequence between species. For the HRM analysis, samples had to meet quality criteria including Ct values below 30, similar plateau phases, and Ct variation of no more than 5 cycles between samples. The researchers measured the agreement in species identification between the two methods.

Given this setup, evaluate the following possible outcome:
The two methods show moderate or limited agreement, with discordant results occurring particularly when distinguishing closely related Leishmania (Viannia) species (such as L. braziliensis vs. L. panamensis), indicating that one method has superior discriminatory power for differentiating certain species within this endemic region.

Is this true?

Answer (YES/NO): NO